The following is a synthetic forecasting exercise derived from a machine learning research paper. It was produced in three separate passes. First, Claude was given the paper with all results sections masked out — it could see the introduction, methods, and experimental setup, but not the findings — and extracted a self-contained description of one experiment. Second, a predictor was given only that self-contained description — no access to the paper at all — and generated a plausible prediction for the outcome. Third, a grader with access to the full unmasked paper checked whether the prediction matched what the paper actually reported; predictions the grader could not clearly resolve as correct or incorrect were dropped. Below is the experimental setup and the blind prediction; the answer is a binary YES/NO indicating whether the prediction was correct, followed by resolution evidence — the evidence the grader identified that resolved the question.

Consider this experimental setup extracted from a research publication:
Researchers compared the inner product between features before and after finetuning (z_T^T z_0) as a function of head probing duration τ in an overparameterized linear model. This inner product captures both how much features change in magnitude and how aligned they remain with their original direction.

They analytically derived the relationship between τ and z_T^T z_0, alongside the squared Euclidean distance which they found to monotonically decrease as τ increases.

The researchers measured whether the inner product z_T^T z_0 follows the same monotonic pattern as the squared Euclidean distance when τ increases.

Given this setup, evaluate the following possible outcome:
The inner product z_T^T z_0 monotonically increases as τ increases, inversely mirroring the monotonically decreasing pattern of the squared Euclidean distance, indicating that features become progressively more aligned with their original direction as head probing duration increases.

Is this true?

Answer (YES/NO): NO